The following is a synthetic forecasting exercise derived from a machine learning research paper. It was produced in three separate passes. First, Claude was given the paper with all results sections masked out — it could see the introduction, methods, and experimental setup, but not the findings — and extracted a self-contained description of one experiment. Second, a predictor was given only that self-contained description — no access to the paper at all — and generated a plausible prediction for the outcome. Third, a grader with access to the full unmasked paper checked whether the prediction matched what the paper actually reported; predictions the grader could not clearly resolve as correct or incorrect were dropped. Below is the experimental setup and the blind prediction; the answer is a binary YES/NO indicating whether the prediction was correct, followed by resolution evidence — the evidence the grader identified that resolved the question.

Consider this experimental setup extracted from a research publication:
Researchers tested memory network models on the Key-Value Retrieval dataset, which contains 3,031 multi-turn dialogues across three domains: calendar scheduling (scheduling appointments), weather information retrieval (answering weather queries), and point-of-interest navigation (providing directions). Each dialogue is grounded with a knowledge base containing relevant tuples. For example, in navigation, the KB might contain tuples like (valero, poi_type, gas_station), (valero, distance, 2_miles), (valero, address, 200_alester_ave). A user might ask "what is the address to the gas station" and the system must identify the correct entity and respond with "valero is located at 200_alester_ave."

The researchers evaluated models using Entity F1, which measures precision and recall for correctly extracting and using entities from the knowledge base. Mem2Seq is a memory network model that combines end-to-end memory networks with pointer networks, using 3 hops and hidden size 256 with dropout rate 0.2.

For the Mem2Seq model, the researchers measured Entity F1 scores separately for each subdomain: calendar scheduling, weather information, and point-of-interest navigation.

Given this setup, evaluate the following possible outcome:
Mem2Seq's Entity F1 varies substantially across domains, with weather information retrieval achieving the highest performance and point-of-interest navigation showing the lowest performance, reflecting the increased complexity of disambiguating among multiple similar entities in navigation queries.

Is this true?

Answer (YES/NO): NO